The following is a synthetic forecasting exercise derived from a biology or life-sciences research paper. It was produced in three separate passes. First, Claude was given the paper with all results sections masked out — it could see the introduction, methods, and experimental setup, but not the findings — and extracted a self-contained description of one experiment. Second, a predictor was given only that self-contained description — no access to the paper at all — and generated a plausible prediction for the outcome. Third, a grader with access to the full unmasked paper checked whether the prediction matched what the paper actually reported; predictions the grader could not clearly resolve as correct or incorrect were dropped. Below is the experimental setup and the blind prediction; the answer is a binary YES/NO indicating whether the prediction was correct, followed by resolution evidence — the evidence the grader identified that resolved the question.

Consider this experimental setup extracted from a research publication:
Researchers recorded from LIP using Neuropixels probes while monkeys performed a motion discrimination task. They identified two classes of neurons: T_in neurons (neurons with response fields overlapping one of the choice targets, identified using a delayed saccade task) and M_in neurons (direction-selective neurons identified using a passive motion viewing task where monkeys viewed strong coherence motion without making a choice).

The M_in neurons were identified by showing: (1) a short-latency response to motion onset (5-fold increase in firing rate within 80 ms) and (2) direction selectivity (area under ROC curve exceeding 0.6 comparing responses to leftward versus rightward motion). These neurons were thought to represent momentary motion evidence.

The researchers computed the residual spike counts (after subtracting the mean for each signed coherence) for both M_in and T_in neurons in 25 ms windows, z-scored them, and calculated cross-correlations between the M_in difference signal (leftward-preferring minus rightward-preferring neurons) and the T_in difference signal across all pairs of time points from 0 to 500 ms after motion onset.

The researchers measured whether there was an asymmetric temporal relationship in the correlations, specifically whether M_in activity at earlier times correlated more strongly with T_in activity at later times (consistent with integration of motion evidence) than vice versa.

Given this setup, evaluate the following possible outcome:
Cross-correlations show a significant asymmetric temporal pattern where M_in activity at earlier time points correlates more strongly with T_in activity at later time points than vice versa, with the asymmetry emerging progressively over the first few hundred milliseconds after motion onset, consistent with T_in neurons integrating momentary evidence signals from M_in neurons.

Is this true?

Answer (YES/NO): YES